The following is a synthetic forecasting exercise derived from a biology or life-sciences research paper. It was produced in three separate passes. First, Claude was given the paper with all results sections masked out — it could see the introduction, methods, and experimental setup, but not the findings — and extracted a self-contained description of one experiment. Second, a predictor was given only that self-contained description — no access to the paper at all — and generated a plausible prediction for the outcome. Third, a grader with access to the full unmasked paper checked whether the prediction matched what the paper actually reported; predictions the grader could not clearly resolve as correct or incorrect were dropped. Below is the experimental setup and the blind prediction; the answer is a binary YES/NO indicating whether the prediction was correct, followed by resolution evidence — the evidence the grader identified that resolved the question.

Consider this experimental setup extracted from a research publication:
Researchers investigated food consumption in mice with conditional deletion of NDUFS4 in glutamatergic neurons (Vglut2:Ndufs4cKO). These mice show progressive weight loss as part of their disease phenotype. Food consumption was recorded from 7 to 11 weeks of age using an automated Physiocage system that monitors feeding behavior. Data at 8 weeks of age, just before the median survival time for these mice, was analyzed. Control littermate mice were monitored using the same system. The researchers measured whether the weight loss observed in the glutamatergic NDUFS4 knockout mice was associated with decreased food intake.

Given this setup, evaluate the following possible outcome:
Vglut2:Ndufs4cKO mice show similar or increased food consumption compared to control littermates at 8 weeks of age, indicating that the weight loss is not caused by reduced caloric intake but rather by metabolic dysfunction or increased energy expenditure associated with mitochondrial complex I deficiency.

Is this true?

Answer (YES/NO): NO